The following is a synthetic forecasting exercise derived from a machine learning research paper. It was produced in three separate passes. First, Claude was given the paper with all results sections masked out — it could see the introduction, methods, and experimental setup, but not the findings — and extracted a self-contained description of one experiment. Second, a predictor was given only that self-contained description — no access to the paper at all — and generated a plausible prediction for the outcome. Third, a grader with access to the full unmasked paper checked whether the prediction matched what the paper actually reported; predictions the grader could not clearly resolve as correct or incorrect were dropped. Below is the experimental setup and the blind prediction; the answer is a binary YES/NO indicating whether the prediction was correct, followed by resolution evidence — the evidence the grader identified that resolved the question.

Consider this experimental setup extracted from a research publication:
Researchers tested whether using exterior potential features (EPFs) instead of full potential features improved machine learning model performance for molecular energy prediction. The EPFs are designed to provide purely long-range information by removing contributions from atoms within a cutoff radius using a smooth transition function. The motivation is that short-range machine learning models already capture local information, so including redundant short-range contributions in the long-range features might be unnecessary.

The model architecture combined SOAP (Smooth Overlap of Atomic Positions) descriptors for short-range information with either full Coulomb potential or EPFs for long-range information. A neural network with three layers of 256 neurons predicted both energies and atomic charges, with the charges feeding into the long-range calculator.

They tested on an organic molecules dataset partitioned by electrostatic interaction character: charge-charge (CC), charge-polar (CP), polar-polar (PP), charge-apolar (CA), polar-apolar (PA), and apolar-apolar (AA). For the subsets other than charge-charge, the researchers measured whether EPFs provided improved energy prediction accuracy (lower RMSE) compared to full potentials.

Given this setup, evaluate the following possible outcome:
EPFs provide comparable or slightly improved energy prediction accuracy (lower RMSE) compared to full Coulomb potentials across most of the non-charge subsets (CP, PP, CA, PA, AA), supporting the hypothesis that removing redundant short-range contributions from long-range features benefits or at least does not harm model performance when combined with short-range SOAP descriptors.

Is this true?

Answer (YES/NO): YES